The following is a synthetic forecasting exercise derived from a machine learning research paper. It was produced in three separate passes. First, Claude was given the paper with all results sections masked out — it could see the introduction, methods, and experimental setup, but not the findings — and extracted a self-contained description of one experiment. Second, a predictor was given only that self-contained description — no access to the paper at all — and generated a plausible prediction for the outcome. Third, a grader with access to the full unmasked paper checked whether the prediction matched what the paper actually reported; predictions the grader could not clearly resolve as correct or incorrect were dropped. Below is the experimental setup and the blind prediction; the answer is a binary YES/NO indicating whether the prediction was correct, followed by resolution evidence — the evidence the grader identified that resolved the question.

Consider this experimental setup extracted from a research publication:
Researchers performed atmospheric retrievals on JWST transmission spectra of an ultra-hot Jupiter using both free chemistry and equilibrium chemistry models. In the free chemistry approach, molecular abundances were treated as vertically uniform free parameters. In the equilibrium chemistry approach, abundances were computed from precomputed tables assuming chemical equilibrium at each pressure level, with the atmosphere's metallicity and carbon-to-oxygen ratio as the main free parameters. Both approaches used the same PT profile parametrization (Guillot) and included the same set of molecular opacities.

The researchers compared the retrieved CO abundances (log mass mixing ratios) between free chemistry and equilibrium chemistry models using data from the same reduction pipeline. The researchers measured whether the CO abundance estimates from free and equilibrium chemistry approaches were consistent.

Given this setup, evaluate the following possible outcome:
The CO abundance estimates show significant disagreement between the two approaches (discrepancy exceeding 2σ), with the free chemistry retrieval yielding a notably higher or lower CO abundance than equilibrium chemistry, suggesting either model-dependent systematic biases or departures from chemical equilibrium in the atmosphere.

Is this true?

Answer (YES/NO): NO